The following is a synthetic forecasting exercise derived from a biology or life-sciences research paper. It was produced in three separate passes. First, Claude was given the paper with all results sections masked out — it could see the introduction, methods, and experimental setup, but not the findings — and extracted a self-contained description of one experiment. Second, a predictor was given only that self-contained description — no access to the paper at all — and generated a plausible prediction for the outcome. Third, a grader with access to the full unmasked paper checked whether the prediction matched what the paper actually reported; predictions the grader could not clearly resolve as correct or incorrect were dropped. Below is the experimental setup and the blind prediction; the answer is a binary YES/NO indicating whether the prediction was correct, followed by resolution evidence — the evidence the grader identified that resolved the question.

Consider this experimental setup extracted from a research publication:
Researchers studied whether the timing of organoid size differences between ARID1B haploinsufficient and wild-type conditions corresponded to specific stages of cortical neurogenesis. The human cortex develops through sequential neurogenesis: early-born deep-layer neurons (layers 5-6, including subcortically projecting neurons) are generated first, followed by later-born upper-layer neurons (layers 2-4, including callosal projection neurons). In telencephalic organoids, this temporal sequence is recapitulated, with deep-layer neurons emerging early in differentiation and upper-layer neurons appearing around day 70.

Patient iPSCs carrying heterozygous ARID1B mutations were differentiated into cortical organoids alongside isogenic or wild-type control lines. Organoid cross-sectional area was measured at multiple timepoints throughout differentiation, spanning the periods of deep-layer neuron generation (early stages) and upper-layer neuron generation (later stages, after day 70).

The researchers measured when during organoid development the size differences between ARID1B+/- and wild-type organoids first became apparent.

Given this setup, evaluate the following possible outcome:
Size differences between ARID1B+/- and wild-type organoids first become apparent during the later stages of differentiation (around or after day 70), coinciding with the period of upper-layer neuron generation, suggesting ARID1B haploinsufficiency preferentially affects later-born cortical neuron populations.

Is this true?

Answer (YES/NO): NO